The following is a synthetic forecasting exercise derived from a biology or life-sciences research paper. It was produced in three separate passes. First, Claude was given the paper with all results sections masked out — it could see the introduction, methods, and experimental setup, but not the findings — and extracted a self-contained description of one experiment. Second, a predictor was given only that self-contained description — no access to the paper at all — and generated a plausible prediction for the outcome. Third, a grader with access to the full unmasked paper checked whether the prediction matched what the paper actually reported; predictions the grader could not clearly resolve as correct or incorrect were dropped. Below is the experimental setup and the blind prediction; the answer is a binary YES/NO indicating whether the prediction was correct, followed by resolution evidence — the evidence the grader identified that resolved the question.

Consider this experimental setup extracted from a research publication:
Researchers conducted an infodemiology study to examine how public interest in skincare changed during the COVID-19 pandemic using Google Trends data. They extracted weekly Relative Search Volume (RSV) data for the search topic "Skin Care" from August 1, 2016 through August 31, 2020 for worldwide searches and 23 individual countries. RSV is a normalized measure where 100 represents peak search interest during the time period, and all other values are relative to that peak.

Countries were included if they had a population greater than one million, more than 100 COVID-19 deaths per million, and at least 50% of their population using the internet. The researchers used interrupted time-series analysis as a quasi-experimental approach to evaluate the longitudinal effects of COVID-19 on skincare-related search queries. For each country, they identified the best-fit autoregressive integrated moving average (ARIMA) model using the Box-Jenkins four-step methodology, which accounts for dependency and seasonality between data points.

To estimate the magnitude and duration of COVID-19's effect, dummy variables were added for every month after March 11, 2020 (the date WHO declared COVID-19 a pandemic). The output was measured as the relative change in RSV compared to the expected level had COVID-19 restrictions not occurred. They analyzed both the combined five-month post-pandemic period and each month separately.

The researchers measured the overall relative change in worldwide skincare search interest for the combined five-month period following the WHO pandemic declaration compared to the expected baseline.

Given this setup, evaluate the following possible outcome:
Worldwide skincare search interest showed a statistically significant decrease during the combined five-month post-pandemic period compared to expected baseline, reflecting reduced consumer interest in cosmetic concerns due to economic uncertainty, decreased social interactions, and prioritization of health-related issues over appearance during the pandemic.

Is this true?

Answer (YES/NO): NO